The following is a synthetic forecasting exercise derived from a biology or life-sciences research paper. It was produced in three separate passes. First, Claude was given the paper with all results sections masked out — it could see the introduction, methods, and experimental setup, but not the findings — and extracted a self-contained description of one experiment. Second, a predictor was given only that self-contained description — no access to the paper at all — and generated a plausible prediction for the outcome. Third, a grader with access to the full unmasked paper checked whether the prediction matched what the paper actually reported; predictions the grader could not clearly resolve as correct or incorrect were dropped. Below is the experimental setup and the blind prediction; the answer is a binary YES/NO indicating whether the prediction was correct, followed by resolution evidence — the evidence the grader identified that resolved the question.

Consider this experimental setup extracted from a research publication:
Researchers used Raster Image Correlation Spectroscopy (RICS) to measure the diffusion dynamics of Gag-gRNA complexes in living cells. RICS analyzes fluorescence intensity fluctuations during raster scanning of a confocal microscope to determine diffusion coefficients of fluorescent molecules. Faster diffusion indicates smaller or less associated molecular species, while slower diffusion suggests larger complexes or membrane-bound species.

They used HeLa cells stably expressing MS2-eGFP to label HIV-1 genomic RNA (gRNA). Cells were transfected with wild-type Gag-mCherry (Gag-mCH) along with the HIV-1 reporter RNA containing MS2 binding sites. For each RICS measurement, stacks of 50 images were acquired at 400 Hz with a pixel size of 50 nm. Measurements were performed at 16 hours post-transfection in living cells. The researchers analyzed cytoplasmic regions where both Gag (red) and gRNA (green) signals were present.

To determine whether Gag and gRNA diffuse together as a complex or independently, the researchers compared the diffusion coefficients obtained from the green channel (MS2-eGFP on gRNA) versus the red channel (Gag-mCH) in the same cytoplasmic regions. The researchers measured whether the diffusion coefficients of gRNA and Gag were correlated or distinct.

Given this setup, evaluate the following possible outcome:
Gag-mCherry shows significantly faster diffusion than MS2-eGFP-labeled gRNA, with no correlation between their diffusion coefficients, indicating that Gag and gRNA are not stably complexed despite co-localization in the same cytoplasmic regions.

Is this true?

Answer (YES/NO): NO